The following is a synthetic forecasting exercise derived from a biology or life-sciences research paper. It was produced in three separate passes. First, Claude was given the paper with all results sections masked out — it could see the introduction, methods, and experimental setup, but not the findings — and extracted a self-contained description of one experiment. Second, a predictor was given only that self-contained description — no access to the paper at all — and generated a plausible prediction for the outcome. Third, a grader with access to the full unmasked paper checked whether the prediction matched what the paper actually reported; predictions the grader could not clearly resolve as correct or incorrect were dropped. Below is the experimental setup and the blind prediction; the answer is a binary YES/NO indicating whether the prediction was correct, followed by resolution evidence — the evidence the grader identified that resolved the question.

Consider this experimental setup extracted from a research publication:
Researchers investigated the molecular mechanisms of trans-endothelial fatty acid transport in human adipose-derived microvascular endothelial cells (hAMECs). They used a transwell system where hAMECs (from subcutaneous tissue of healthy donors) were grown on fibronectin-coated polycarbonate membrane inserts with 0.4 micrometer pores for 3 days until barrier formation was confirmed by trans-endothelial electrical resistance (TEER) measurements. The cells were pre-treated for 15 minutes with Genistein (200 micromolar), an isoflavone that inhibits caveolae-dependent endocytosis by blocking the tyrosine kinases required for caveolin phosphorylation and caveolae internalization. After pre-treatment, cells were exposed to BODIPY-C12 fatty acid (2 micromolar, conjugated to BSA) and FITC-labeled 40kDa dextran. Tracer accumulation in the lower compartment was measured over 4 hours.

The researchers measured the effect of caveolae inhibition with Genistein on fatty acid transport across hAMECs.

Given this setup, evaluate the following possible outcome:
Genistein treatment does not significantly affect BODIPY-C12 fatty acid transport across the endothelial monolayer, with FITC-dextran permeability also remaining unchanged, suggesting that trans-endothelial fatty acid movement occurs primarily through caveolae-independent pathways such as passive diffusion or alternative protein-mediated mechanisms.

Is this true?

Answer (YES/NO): NO